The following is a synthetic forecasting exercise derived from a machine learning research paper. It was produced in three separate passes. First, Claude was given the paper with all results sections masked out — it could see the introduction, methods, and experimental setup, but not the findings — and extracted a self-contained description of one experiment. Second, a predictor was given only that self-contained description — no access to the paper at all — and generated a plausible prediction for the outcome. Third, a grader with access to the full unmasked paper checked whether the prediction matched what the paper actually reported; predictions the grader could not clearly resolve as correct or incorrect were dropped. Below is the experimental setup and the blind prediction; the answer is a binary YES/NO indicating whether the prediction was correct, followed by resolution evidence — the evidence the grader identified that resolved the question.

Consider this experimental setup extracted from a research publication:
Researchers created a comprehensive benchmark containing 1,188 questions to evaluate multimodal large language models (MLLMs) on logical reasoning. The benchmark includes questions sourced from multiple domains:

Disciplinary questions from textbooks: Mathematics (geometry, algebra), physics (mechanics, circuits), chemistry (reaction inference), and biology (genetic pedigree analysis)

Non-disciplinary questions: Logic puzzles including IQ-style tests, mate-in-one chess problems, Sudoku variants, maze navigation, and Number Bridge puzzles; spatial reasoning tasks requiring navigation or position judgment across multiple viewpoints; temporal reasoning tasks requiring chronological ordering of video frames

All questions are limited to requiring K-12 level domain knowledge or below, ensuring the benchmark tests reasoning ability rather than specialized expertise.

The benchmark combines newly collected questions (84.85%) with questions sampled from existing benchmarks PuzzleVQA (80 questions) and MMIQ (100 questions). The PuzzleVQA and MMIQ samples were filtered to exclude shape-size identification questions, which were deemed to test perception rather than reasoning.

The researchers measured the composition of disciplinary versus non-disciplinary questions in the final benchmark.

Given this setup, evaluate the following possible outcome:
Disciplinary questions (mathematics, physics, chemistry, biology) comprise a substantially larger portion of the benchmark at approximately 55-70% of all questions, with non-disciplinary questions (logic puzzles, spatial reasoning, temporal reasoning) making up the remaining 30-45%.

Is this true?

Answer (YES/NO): NO